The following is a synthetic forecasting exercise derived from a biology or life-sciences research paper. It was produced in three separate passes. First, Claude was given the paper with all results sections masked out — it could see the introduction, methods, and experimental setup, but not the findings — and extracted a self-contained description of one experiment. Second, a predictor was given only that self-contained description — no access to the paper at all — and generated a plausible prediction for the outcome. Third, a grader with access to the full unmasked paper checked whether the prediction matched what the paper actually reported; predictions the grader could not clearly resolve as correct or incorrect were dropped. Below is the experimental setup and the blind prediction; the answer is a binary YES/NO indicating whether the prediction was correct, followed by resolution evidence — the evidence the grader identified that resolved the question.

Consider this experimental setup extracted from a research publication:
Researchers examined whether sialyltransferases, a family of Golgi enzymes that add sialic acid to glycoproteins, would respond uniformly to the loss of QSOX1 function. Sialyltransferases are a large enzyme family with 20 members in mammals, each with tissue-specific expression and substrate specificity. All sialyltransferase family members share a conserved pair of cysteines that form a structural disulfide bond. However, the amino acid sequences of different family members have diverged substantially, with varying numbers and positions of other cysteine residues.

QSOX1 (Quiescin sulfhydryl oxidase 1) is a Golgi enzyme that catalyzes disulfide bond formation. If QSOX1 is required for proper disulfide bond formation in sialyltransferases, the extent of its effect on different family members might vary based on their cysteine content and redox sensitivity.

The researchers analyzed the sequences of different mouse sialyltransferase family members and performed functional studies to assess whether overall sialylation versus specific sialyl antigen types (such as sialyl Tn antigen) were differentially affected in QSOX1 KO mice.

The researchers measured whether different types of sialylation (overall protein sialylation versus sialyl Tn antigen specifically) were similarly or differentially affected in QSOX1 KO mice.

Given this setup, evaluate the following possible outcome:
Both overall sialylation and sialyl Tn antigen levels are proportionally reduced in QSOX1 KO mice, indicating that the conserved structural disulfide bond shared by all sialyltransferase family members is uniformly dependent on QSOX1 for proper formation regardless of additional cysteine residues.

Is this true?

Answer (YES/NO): NO